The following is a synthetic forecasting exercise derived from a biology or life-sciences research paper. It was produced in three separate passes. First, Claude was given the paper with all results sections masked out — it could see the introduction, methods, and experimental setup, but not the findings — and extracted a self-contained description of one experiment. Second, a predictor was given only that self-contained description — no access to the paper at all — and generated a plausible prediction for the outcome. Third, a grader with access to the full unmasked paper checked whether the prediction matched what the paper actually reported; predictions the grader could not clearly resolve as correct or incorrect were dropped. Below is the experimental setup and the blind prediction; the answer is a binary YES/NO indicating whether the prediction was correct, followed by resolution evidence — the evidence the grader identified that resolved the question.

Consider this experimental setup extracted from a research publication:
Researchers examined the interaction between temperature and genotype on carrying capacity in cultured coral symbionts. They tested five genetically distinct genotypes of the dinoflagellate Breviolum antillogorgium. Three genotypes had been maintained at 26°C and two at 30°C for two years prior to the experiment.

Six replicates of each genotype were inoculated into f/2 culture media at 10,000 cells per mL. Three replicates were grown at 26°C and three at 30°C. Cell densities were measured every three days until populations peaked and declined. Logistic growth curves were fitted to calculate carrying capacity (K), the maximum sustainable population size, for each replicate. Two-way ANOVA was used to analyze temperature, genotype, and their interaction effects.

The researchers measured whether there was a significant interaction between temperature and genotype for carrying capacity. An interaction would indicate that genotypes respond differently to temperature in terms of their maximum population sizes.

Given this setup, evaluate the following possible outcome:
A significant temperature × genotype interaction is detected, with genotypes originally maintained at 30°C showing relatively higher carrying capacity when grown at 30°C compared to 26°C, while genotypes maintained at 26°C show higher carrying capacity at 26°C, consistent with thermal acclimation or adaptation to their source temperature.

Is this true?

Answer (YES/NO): NO